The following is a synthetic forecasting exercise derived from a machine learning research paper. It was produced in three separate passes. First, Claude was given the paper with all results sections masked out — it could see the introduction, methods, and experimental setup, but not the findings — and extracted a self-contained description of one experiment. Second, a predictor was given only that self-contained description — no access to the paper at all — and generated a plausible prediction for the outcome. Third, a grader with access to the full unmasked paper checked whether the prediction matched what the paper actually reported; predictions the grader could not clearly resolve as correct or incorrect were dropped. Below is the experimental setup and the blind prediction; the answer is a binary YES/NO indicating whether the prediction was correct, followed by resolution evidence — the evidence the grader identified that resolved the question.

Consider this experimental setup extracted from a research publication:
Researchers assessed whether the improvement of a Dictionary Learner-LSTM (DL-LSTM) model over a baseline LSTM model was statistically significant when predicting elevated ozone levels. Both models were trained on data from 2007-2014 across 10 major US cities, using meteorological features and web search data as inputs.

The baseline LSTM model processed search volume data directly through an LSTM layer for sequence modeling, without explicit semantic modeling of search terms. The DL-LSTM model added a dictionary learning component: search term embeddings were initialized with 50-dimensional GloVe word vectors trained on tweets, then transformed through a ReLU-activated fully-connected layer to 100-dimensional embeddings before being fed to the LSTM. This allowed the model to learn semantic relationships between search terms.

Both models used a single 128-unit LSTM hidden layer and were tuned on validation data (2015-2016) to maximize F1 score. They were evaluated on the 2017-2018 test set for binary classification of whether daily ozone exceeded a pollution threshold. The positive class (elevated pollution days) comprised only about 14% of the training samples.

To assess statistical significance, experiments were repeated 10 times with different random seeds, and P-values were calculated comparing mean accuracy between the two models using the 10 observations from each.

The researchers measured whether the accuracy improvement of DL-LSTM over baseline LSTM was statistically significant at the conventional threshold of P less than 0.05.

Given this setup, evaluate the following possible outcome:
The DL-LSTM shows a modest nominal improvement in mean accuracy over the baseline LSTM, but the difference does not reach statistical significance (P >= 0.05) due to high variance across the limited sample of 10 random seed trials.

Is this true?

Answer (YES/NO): YES